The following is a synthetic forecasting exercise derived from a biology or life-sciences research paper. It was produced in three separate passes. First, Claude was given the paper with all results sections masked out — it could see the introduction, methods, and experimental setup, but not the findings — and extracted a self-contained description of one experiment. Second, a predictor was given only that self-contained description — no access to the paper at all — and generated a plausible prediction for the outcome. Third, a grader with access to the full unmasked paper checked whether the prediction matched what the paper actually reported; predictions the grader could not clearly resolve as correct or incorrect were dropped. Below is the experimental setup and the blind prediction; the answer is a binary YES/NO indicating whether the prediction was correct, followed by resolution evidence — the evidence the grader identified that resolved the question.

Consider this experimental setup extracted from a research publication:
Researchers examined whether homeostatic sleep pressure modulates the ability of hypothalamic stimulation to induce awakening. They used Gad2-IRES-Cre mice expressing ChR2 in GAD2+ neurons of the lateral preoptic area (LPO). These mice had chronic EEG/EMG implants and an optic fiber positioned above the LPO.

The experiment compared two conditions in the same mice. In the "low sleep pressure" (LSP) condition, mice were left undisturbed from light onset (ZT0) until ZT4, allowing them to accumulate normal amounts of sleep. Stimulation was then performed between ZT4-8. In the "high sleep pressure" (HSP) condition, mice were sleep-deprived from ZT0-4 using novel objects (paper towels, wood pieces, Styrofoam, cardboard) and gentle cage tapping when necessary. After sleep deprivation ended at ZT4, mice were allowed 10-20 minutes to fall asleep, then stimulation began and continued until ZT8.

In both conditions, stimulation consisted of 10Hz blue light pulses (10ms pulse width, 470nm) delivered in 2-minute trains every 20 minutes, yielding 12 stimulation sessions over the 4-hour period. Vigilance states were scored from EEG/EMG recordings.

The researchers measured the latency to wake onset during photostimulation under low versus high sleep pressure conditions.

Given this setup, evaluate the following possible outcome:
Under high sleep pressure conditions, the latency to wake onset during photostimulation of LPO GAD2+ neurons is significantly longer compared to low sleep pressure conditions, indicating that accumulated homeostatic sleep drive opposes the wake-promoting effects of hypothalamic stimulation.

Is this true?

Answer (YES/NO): NO